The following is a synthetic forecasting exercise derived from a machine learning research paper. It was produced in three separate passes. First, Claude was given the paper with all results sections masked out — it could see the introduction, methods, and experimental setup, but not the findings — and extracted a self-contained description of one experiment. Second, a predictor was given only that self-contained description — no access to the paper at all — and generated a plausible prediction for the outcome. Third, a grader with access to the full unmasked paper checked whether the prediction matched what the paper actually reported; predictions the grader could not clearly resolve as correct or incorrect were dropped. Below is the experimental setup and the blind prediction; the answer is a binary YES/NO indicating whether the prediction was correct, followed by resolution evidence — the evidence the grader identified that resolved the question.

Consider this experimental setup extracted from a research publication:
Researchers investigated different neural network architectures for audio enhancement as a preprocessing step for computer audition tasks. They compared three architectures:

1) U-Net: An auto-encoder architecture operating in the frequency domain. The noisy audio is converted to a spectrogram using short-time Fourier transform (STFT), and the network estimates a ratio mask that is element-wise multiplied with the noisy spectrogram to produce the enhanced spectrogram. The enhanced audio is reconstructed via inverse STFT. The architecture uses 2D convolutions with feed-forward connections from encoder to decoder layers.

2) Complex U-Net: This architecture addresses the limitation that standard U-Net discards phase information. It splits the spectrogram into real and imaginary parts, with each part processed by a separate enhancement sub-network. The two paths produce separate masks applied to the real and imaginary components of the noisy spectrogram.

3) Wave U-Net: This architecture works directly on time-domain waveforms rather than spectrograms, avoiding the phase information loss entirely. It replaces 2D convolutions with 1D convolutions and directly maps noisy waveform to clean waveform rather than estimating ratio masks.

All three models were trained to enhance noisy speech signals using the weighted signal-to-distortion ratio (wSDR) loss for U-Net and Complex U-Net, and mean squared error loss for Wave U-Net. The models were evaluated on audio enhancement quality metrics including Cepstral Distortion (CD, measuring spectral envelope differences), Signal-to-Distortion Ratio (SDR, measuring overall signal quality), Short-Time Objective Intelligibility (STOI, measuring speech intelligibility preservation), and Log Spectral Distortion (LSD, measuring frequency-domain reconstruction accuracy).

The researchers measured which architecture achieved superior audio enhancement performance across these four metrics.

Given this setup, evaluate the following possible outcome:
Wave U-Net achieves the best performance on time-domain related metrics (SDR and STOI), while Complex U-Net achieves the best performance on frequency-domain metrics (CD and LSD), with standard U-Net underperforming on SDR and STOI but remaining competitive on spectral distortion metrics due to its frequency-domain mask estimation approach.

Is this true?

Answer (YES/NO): NO